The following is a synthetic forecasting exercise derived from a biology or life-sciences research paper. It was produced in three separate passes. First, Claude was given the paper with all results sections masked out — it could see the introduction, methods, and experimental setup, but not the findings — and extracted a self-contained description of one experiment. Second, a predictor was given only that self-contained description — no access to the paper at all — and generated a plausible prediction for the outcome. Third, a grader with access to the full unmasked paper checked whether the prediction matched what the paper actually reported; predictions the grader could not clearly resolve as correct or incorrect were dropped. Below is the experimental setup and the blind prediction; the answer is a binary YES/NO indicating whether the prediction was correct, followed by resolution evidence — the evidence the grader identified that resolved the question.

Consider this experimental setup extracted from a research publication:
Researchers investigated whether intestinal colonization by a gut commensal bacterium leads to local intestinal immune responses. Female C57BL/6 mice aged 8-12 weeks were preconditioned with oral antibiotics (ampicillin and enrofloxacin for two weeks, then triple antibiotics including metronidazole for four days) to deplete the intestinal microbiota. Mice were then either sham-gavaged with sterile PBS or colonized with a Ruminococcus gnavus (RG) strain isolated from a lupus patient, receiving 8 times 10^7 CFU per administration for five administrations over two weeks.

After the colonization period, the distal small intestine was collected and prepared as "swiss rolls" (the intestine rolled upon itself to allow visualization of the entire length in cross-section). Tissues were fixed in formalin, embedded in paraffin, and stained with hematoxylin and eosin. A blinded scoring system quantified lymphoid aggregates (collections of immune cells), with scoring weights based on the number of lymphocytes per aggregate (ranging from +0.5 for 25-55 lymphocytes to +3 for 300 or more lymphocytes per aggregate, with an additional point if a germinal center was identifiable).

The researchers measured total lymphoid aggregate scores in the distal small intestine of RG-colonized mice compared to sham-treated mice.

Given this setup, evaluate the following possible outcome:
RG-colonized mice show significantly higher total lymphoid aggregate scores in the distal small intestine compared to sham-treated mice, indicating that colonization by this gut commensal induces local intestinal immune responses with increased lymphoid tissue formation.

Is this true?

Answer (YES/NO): YES